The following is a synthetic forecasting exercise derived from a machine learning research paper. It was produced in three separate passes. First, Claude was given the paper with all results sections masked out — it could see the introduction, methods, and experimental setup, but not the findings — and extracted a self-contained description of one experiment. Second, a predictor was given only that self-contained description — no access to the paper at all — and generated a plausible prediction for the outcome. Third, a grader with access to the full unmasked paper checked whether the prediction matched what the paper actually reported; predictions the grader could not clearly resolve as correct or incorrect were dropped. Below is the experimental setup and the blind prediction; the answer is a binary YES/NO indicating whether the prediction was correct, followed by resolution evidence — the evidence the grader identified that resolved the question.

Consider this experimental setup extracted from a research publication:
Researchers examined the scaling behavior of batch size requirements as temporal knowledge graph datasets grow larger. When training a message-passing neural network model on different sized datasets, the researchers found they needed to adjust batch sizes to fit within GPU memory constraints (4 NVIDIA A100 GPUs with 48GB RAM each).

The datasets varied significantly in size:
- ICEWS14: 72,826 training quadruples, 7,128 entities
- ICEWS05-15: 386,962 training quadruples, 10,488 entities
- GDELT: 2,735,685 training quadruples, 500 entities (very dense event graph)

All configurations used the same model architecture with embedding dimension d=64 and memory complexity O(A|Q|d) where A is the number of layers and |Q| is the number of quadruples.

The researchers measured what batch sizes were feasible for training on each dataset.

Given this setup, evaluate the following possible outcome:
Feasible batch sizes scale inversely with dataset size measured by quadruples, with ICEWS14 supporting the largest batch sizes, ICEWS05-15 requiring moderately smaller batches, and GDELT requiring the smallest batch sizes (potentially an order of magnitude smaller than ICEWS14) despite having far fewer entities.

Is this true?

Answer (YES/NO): YES